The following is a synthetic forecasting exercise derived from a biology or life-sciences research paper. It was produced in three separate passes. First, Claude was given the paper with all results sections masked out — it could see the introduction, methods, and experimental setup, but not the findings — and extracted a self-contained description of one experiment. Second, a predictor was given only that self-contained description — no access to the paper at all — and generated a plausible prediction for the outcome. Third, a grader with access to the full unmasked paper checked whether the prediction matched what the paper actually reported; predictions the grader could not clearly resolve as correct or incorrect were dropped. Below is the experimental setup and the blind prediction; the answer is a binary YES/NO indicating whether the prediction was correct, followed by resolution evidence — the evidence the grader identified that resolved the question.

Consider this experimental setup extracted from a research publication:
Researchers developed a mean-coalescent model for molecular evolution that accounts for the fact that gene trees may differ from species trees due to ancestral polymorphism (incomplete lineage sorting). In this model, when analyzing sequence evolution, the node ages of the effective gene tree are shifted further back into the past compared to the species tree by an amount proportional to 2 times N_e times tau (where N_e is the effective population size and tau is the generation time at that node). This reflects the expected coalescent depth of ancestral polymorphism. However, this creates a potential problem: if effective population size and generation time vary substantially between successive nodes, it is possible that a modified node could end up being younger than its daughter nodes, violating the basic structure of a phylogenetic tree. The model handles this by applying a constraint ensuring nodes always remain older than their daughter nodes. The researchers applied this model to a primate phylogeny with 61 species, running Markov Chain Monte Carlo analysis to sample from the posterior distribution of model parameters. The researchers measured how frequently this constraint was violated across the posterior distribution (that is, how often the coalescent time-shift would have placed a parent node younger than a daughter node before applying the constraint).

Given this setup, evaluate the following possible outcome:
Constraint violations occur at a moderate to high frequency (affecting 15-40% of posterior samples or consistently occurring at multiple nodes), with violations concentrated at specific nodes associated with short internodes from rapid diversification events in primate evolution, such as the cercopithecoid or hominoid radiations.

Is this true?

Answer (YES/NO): NO